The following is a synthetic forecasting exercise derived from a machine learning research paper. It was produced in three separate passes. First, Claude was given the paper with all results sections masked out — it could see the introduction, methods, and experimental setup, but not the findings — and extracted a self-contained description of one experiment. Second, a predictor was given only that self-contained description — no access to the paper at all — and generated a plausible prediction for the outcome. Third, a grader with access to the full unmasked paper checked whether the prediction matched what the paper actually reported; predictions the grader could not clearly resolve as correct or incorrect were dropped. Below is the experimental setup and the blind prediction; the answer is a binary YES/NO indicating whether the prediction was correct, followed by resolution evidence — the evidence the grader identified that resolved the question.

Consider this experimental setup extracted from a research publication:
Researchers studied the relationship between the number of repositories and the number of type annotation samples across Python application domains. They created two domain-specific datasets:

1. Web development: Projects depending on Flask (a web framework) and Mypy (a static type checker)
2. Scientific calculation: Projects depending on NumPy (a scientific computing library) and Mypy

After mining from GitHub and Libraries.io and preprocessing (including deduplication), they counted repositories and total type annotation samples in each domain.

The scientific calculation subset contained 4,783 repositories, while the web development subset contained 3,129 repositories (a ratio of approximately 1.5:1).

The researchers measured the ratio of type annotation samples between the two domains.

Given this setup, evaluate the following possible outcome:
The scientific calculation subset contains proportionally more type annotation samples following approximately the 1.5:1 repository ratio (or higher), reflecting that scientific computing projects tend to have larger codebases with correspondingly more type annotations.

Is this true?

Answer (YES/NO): YES